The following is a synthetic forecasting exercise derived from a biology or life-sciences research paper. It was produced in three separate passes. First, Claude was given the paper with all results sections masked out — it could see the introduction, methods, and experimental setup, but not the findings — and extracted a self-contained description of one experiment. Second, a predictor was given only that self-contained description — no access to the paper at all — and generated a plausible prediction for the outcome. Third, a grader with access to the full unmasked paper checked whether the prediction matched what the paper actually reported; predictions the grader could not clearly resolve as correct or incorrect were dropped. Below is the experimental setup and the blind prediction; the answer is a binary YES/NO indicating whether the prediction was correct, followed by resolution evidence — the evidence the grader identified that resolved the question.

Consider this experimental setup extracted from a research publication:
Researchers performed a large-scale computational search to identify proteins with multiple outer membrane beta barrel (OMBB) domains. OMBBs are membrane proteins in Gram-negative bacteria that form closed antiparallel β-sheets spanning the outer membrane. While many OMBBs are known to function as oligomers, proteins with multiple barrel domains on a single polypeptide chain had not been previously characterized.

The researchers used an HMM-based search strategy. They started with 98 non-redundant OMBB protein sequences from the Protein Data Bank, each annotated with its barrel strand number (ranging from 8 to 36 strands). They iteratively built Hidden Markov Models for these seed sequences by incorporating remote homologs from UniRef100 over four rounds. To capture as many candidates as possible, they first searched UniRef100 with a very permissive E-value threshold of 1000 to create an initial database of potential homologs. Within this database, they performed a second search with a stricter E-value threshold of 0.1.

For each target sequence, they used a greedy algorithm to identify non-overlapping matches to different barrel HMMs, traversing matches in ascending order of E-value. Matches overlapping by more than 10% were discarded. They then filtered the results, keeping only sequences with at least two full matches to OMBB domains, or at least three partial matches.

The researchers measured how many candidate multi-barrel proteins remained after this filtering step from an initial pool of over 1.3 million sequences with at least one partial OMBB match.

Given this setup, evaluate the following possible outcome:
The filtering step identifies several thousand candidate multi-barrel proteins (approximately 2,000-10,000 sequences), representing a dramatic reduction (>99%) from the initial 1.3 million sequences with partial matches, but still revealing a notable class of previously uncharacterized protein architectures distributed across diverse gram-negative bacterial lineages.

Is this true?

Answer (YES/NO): YES